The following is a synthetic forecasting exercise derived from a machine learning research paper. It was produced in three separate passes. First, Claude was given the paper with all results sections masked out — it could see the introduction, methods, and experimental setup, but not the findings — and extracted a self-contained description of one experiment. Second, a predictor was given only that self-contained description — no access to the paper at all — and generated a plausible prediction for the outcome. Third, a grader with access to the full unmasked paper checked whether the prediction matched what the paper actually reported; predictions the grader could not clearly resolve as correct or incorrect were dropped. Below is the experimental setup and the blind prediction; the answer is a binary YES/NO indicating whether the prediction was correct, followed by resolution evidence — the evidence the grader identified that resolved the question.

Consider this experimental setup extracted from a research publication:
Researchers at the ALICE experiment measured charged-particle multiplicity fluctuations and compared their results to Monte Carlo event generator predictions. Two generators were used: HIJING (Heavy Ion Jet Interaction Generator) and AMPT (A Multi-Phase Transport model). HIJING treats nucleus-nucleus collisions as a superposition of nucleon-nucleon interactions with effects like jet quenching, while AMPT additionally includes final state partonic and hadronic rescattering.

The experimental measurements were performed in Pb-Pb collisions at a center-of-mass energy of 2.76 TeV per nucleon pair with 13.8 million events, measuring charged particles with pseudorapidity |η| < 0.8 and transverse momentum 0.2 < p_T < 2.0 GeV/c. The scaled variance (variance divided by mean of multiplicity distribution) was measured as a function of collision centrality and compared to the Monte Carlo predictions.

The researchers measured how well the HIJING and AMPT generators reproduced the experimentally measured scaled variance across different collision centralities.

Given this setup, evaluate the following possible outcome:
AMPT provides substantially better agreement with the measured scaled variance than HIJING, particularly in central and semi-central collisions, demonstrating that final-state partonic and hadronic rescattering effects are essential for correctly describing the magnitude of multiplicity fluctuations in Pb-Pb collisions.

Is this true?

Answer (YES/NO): NO